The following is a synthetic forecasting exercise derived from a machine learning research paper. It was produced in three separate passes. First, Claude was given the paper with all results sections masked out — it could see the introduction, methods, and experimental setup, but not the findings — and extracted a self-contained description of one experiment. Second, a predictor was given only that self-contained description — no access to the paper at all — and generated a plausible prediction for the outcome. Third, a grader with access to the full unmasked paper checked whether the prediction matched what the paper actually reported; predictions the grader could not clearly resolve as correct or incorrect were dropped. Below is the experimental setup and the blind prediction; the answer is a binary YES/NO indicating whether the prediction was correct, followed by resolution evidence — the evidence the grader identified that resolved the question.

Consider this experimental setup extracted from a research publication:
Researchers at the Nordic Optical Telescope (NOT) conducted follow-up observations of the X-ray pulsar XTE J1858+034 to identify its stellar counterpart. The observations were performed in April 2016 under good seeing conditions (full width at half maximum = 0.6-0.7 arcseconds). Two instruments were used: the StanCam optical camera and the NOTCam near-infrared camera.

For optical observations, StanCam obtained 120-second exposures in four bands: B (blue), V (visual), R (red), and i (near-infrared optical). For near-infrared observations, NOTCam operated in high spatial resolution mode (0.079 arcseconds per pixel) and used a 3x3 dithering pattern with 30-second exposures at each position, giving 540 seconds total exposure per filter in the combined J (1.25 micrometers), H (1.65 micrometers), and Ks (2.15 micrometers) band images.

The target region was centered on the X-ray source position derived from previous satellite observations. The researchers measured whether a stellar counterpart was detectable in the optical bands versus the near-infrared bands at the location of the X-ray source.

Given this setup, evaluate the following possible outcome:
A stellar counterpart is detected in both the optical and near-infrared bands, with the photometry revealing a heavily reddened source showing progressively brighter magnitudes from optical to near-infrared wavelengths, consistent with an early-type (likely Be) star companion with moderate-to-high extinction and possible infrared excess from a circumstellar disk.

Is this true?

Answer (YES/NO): NO